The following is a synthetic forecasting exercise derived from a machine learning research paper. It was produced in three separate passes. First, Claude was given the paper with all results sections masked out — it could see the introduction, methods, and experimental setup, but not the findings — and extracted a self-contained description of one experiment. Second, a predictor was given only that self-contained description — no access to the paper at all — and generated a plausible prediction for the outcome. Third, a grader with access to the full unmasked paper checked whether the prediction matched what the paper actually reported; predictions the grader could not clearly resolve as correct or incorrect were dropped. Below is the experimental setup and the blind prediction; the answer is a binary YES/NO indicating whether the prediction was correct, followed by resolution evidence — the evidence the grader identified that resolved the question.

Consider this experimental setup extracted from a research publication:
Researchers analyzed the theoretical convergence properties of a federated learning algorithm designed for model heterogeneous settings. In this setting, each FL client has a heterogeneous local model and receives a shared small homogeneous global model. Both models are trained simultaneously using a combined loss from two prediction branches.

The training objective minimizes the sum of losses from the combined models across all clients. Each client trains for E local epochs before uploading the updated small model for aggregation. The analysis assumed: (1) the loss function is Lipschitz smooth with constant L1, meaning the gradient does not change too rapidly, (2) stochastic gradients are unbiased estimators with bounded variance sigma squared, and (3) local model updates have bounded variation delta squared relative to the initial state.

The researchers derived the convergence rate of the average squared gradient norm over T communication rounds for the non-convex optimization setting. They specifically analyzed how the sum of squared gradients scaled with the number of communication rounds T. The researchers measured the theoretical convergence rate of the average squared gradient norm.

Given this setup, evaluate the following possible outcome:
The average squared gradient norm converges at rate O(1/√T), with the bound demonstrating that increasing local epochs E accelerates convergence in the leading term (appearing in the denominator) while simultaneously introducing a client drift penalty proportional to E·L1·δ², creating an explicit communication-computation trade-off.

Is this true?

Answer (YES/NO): NO